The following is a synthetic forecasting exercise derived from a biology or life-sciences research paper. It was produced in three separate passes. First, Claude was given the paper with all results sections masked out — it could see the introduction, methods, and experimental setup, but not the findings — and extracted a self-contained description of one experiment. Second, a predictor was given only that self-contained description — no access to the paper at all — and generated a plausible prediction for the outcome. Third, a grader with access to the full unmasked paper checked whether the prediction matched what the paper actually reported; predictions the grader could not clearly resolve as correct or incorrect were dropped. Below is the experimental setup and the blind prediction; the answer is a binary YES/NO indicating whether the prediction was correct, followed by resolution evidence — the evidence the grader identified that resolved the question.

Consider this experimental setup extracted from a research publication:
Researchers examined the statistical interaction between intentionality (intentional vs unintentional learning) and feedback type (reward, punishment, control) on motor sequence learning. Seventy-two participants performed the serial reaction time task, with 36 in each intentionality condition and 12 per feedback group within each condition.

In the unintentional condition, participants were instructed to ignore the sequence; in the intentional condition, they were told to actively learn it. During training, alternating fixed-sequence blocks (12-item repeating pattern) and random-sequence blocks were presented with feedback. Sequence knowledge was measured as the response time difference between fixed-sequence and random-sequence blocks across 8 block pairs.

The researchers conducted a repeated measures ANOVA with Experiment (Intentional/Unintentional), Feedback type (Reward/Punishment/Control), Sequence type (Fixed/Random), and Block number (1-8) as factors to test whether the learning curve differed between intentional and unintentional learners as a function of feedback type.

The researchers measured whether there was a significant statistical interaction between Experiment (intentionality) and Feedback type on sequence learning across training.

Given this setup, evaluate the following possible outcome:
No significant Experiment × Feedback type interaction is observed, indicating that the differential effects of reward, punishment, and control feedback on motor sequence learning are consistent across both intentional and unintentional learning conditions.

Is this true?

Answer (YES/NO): NO